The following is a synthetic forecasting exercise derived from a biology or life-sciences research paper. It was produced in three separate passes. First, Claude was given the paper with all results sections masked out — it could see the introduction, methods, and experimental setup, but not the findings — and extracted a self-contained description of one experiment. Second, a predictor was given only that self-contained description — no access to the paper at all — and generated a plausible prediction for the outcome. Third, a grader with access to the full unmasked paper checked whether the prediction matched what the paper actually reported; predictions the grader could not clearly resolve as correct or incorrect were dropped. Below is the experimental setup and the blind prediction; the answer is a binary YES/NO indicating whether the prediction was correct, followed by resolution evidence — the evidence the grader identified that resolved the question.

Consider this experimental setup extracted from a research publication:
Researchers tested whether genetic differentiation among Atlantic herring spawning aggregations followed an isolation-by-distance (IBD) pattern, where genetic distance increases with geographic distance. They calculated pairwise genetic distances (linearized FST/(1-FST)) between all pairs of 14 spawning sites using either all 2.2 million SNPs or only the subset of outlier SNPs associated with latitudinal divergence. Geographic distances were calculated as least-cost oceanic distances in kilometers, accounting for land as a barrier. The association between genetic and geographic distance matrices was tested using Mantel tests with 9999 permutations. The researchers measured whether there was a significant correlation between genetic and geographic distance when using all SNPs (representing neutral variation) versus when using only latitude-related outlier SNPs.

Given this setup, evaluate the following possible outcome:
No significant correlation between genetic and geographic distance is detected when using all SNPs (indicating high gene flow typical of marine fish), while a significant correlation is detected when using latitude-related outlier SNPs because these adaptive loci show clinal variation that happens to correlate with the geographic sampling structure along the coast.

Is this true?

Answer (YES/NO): YES